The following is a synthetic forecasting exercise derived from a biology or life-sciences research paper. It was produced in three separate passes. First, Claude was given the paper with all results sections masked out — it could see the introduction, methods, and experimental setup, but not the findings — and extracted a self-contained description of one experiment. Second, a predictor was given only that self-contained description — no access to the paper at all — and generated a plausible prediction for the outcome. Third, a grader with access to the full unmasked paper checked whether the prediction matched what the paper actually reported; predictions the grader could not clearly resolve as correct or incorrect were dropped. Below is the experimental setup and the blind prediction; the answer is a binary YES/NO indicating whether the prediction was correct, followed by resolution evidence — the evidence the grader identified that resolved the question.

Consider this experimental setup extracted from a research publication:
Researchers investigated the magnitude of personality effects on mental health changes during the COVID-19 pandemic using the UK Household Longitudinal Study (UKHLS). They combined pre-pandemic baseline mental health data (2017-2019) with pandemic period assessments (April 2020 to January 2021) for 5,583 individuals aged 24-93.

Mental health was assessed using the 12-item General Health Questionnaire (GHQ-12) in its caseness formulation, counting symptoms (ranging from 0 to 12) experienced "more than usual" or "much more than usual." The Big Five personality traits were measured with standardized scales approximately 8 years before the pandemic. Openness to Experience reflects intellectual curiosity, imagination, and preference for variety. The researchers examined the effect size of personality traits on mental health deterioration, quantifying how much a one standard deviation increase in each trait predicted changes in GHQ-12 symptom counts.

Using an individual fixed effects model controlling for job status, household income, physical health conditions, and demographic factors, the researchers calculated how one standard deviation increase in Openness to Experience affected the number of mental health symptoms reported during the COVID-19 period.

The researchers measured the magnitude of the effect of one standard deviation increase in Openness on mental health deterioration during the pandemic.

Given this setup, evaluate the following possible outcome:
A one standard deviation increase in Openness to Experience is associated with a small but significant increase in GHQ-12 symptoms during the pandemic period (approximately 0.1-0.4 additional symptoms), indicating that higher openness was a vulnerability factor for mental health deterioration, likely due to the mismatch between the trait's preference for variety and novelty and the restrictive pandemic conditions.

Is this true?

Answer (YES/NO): YES